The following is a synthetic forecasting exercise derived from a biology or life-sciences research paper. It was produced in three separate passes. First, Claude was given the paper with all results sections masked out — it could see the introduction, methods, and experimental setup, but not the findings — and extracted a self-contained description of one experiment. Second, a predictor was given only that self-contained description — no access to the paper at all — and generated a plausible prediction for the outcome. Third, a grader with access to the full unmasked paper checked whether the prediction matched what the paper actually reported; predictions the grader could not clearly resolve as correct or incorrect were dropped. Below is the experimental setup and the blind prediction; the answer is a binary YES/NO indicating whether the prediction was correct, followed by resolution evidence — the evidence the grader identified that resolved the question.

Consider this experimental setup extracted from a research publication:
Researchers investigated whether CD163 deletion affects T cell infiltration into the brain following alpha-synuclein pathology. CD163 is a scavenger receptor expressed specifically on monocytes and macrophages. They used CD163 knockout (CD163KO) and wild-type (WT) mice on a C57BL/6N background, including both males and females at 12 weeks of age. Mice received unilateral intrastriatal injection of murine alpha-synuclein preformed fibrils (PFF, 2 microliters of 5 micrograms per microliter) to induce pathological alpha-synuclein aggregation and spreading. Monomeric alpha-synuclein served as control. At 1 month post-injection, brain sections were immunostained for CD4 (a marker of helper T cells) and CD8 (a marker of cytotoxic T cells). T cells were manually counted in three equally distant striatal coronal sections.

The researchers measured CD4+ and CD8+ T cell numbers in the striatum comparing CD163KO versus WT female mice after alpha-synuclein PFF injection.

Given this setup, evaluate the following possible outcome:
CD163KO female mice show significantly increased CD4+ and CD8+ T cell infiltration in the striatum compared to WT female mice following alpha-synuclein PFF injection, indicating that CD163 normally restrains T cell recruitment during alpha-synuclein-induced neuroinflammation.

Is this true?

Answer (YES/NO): NO